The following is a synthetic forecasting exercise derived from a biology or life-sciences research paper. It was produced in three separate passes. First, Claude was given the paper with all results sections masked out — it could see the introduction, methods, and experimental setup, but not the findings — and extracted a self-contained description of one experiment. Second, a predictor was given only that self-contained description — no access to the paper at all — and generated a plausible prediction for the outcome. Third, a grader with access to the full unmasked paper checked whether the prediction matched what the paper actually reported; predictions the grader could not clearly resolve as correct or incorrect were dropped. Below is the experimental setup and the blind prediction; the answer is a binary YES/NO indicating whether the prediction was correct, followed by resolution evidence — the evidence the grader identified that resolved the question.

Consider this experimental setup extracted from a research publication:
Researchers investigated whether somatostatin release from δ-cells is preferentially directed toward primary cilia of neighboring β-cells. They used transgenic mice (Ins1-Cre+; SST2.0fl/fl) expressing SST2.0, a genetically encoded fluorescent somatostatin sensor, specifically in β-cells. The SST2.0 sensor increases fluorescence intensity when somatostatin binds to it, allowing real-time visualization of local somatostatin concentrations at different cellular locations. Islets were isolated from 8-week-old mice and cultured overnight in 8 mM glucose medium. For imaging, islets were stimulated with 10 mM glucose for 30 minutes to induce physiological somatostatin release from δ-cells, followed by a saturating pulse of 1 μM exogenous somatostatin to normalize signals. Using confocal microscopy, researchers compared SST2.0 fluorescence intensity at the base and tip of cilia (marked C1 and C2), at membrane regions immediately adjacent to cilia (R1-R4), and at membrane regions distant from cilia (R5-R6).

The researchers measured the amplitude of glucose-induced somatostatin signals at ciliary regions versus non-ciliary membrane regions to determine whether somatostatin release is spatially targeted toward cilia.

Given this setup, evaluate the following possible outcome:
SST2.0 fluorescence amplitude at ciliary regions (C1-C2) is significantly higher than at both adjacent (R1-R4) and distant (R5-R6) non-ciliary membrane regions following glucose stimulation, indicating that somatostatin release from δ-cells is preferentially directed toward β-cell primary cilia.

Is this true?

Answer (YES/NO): YES